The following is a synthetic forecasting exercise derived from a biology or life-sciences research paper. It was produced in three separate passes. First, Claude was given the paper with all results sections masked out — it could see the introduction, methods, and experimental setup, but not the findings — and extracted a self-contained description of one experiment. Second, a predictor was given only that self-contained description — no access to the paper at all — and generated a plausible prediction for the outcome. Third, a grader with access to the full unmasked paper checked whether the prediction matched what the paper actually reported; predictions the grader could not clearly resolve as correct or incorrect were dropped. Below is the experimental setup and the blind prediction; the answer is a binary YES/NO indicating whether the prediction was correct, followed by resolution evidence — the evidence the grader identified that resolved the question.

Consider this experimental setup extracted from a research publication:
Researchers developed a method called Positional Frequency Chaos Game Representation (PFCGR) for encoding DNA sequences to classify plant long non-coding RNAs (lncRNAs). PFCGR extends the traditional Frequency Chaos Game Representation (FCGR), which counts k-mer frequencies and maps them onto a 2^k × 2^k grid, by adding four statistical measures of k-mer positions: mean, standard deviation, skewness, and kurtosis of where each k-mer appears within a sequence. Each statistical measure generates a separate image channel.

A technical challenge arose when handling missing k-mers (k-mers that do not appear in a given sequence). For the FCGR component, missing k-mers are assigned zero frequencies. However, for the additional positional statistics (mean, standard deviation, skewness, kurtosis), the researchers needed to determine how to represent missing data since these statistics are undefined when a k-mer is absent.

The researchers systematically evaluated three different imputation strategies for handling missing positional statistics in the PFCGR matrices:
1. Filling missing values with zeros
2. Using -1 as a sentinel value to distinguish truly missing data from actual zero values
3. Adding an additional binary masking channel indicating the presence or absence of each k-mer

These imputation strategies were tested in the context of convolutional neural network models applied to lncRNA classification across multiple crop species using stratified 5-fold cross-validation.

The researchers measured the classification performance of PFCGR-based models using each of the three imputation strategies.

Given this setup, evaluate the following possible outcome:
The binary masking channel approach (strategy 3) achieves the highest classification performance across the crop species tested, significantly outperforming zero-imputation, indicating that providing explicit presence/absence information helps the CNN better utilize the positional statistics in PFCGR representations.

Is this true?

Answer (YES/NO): NO